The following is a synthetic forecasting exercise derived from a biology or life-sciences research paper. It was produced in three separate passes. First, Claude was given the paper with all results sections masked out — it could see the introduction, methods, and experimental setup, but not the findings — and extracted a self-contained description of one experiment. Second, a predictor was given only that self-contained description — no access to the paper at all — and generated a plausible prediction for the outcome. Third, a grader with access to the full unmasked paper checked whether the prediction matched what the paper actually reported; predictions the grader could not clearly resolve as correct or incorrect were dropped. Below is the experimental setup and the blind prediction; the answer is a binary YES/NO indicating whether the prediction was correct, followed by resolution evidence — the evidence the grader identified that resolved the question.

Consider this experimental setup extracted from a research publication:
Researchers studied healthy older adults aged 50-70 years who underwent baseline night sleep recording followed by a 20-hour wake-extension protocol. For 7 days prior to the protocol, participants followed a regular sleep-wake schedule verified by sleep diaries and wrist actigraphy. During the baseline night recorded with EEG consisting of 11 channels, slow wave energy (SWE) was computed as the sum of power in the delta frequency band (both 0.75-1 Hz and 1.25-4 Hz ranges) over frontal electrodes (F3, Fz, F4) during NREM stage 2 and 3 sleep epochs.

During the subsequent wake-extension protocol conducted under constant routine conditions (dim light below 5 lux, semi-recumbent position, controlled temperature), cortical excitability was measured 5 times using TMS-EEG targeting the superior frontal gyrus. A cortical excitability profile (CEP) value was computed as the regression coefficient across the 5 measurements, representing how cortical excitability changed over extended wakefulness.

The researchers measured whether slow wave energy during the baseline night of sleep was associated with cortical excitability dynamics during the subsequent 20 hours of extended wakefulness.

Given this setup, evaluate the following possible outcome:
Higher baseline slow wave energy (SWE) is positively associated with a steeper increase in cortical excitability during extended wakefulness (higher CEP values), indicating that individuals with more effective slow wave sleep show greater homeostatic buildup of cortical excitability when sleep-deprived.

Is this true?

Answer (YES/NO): YES